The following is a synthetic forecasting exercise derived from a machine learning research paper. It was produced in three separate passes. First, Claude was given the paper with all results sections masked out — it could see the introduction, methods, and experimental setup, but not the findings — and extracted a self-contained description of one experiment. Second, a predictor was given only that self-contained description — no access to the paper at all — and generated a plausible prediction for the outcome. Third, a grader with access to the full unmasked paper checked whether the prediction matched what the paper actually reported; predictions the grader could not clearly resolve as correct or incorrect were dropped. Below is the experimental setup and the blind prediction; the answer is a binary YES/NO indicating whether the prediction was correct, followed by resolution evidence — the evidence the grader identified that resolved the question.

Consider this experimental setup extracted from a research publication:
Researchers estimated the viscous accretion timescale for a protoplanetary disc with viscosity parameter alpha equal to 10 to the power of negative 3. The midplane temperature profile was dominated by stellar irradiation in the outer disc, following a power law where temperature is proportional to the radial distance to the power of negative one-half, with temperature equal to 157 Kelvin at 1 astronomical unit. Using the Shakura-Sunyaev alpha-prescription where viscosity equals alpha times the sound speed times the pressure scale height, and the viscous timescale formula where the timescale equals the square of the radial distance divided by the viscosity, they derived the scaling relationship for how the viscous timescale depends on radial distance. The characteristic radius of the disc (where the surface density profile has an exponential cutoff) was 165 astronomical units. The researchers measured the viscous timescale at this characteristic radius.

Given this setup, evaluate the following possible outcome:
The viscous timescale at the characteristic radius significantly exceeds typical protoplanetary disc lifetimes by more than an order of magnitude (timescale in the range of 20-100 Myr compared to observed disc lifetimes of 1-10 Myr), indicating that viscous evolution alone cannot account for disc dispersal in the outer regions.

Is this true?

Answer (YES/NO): NO